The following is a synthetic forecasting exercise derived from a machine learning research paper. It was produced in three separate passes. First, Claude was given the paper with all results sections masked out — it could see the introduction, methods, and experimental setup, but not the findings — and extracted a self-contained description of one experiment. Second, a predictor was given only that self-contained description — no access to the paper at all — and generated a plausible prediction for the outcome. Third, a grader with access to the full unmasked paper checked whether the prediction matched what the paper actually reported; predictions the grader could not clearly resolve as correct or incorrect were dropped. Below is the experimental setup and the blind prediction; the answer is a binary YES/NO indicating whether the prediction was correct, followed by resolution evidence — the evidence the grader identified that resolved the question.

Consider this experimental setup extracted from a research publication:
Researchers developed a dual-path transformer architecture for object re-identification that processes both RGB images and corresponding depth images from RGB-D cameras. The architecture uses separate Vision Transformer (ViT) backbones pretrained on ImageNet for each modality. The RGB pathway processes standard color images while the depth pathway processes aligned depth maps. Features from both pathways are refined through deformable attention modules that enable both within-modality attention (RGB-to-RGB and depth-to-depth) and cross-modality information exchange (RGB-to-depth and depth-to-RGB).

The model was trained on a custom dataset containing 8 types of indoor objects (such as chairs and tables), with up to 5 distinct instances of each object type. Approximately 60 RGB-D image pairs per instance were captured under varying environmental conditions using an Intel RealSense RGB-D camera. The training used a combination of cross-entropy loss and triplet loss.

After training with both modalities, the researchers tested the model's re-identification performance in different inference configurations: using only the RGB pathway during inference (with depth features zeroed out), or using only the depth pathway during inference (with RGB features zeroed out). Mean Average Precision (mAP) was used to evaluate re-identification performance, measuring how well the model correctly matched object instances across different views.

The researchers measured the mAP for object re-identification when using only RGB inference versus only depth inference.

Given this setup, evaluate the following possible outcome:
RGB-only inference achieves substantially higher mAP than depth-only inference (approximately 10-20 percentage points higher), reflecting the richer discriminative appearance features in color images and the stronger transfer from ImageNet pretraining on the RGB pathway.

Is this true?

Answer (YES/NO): NO